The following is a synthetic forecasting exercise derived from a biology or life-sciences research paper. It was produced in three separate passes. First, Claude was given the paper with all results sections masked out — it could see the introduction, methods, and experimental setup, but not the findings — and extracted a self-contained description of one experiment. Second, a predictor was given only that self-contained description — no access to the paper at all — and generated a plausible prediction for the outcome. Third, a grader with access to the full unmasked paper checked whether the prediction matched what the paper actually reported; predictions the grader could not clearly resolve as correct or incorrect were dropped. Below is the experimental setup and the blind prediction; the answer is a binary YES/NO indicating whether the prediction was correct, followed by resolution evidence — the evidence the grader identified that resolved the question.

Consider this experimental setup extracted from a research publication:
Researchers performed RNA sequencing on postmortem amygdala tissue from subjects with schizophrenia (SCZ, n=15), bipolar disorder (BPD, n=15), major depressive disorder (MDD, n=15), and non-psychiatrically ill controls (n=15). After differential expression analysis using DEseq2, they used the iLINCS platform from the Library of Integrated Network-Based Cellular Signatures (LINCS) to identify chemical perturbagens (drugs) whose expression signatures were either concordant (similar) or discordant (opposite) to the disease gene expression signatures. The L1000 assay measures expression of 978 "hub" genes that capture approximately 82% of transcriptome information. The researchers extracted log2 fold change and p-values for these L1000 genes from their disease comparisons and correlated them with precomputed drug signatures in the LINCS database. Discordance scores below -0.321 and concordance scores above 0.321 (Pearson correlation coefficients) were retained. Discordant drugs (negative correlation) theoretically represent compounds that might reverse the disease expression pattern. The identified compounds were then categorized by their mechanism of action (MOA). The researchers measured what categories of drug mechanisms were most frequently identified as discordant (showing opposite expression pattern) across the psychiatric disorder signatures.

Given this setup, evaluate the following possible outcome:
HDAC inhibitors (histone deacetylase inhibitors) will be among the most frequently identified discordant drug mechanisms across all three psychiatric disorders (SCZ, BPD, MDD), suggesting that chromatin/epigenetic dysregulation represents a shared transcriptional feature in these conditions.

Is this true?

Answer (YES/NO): NO